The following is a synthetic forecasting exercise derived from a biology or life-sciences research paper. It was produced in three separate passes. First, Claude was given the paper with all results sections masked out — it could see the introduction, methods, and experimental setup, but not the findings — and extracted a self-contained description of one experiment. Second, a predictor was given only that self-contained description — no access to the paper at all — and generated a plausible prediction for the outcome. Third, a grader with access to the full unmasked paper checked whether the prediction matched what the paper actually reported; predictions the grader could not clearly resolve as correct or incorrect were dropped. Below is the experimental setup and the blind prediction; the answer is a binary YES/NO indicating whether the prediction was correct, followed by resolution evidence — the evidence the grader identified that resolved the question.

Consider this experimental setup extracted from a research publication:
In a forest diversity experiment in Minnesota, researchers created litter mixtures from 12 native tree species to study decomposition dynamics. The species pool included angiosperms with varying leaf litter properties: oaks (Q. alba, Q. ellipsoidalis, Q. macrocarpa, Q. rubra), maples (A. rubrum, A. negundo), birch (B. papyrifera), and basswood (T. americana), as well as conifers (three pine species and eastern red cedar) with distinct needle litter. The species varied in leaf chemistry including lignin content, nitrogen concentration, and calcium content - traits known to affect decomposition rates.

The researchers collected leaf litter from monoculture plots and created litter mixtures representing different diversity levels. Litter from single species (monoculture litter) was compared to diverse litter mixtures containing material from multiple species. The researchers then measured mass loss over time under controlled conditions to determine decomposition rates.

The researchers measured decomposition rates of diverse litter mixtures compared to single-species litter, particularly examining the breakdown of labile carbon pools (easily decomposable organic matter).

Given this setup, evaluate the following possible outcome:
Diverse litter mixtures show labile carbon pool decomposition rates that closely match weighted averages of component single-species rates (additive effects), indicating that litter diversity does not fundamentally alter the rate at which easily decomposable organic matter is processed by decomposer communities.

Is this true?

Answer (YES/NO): NO